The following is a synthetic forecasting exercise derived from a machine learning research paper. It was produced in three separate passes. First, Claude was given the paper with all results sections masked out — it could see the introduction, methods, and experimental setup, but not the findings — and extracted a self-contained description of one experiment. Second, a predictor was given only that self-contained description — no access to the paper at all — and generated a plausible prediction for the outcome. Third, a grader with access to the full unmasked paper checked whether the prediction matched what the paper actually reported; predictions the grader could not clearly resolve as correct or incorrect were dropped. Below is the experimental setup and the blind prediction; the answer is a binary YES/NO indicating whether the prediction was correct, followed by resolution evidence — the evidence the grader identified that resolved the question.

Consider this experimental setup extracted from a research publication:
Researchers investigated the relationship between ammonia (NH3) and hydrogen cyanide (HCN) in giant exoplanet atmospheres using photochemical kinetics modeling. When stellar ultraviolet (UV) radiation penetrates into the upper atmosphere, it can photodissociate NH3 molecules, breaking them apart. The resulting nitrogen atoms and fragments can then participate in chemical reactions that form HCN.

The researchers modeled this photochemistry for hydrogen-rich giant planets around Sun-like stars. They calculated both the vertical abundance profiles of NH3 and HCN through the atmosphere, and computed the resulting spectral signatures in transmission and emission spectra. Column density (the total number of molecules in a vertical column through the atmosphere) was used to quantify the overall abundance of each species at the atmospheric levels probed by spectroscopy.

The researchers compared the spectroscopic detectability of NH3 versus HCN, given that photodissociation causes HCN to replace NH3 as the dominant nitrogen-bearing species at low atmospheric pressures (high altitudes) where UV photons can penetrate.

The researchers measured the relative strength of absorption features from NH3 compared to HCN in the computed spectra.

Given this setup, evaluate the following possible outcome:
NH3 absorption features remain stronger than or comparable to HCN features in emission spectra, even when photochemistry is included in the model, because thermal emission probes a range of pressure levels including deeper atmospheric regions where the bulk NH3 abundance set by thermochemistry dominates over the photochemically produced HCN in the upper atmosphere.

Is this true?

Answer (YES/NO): YES